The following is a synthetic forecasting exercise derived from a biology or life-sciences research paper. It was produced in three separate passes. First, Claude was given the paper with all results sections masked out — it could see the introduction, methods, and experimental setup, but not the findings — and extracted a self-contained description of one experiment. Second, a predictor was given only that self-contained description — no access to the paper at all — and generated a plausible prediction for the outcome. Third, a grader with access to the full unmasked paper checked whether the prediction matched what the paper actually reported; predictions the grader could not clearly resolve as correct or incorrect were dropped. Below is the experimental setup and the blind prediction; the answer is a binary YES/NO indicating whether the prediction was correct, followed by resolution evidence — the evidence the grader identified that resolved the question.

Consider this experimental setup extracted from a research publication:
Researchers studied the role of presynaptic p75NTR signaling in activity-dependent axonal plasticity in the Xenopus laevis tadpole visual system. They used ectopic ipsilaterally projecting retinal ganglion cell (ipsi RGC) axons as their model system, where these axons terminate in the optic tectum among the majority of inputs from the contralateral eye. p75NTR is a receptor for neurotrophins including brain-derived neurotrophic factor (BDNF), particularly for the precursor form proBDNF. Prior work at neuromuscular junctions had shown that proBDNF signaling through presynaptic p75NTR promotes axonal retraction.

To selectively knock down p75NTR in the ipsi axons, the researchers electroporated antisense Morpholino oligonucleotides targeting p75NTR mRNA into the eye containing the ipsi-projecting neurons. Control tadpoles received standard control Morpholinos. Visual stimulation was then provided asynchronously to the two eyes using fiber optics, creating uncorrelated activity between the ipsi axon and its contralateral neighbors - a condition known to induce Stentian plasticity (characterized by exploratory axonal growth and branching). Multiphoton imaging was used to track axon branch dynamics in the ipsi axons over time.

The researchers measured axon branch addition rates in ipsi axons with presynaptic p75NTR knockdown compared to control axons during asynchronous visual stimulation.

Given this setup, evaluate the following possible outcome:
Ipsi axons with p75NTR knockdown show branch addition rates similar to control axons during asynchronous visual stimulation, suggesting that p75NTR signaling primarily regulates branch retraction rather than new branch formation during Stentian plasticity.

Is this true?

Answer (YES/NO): NO